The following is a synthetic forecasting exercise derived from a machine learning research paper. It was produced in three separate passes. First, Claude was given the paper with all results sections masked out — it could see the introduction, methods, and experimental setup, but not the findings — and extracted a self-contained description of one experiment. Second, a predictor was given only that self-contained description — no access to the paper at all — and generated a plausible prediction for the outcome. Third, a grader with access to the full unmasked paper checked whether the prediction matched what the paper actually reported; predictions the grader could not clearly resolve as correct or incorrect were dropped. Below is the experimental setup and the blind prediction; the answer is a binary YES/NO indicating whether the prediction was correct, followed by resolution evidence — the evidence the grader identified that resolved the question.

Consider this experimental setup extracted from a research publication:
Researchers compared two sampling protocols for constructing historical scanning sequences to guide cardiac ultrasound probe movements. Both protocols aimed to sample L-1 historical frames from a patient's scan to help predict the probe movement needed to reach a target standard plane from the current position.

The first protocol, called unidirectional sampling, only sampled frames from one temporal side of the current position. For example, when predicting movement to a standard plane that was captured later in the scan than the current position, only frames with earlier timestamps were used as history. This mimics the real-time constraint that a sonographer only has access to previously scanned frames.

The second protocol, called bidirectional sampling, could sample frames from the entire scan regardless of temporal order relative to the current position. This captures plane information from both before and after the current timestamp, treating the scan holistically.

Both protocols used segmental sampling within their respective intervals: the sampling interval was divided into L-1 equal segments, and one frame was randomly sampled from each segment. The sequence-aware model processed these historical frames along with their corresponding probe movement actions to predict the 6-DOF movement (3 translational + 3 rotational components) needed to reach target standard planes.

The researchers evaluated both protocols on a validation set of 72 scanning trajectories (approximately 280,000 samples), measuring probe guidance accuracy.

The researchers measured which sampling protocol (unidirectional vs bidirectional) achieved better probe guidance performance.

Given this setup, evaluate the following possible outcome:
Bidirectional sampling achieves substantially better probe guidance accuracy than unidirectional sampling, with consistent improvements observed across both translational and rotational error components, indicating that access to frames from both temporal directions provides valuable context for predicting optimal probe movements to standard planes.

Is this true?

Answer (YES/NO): YES